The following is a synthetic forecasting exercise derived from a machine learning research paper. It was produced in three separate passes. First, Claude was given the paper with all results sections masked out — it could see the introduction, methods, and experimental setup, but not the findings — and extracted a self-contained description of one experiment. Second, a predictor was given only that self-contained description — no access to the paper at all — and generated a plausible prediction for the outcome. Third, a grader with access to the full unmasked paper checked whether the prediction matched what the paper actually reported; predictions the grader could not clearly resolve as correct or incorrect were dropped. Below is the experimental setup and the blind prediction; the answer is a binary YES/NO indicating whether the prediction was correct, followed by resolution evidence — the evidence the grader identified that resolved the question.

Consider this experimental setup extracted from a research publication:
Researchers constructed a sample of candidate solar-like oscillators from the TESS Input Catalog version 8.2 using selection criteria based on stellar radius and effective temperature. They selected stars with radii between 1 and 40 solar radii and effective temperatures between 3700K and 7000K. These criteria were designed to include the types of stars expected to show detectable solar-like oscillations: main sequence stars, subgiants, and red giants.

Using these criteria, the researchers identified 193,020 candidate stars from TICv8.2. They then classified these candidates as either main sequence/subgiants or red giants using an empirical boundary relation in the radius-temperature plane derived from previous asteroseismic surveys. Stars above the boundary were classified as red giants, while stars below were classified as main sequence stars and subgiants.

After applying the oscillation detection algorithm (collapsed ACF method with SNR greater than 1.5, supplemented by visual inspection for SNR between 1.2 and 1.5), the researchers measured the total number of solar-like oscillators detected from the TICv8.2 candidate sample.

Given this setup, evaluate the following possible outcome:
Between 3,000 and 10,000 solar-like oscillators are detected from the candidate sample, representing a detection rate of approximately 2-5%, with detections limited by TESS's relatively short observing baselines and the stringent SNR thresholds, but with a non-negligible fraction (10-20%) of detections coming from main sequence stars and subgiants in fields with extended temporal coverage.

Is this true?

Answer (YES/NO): NO